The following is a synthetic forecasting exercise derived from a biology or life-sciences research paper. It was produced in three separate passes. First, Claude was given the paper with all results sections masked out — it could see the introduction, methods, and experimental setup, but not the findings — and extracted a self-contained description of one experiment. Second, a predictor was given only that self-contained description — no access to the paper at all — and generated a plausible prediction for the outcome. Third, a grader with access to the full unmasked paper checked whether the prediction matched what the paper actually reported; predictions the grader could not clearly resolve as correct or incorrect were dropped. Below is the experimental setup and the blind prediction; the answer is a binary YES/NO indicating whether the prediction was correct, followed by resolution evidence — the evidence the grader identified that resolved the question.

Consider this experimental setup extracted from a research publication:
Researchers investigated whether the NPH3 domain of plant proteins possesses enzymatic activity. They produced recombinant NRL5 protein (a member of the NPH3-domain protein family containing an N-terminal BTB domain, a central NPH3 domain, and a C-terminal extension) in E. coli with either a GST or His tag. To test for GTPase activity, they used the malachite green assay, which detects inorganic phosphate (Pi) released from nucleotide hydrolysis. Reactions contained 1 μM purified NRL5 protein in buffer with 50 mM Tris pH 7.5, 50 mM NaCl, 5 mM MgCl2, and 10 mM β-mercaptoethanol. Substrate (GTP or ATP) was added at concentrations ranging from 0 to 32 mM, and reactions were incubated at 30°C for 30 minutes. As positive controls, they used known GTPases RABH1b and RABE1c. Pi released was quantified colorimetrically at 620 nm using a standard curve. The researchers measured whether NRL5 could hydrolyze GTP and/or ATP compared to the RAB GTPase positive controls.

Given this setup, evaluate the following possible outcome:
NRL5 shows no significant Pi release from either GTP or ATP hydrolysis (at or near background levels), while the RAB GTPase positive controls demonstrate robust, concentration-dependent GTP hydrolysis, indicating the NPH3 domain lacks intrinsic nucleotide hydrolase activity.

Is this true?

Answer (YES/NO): NO